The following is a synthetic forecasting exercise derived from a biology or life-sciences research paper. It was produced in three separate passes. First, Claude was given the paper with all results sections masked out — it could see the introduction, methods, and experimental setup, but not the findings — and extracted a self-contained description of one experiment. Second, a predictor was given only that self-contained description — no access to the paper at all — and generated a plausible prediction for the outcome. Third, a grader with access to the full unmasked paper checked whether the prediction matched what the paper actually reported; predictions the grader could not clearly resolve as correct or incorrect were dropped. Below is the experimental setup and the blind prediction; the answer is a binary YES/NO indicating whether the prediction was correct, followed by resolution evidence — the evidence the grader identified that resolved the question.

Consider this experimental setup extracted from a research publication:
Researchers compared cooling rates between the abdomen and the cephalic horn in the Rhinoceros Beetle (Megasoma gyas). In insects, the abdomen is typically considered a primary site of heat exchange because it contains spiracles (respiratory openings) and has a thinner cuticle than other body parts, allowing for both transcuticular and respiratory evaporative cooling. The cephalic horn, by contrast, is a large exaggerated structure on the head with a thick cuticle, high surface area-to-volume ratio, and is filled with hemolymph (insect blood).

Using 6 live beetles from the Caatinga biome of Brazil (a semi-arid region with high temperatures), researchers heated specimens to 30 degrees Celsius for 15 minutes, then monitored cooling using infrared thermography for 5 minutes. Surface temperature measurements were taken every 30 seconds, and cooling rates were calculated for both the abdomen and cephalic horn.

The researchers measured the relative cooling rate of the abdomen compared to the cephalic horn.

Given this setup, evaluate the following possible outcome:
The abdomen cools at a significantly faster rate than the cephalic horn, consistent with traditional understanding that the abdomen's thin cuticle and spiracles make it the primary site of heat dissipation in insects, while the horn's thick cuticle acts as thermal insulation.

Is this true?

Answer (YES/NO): NO